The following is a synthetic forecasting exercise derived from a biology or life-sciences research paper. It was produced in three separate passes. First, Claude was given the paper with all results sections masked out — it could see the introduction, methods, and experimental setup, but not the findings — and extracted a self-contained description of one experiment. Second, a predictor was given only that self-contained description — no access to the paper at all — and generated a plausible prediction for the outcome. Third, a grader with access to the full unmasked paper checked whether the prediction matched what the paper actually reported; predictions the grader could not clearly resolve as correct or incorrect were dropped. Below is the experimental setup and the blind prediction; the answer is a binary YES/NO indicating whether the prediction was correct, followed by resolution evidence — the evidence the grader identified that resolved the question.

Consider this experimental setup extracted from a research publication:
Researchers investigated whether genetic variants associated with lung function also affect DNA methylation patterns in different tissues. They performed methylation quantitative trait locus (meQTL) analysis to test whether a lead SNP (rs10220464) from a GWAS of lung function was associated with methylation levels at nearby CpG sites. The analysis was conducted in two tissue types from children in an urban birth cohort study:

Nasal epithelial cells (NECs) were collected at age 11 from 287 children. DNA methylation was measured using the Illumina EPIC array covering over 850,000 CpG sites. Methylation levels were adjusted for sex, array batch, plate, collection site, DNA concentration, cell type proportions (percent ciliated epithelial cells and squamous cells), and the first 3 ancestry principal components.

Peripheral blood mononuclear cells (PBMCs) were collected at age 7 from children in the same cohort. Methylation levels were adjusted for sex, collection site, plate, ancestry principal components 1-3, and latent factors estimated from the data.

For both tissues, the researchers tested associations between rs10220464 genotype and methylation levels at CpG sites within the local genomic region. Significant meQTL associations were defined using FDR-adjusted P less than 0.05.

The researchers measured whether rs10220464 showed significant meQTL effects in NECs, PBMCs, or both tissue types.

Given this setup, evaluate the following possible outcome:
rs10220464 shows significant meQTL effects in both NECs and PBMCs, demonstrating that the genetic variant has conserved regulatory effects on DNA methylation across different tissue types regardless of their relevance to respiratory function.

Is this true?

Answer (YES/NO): NO